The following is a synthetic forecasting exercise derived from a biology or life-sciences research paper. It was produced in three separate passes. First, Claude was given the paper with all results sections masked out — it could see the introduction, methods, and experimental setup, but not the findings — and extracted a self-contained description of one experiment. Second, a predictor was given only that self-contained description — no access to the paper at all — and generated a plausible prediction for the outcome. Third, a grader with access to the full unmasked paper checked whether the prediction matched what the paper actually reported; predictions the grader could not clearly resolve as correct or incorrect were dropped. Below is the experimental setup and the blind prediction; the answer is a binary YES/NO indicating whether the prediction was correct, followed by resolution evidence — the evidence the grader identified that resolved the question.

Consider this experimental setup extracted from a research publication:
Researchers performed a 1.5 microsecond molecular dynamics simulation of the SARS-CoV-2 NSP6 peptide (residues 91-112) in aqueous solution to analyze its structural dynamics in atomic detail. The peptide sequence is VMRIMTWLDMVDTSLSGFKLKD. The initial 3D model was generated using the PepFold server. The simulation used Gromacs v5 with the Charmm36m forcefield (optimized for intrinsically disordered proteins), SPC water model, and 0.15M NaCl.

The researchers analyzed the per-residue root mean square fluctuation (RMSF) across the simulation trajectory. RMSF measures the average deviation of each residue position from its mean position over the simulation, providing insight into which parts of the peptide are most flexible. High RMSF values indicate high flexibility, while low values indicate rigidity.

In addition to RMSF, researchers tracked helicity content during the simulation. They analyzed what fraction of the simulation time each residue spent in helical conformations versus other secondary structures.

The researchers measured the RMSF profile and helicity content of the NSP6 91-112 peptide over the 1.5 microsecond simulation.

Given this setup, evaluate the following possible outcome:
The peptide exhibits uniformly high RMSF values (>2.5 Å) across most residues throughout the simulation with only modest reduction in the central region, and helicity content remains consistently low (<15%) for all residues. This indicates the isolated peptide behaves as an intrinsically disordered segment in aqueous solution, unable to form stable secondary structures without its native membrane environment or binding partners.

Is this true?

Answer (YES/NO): NO